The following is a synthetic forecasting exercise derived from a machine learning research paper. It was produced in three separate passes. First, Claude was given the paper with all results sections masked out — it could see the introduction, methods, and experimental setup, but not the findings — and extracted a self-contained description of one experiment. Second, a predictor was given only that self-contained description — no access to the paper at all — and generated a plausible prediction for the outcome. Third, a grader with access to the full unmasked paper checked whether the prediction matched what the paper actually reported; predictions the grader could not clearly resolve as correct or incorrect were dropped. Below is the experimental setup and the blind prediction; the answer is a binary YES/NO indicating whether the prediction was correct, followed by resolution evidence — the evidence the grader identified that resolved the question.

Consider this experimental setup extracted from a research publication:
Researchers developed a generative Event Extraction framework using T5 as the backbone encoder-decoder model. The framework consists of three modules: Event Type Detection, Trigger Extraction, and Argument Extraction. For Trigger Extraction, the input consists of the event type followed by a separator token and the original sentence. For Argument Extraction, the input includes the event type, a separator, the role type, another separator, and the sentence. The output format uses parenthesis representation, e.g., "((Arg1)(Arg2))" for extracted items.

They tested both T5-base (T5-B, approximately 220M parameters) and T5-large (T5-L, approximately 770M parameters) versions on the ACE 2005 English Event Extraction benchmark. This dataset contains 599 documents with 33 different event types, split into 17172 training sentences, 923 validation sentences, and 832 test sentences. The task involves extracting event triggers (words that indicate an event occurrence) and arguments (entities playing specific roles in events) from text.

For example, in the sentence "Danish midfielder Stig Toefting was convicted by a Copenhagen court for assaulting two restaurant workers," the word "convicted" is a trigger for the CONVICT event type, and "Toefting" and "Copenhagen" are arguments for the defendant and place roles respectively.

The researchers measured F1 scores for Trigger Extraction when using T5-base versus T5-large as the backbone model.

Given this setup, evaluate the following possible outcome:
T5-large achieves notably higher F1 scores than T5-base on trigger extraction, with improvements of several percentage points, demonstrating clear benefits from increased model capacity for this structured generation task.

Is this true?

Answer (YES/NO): NO